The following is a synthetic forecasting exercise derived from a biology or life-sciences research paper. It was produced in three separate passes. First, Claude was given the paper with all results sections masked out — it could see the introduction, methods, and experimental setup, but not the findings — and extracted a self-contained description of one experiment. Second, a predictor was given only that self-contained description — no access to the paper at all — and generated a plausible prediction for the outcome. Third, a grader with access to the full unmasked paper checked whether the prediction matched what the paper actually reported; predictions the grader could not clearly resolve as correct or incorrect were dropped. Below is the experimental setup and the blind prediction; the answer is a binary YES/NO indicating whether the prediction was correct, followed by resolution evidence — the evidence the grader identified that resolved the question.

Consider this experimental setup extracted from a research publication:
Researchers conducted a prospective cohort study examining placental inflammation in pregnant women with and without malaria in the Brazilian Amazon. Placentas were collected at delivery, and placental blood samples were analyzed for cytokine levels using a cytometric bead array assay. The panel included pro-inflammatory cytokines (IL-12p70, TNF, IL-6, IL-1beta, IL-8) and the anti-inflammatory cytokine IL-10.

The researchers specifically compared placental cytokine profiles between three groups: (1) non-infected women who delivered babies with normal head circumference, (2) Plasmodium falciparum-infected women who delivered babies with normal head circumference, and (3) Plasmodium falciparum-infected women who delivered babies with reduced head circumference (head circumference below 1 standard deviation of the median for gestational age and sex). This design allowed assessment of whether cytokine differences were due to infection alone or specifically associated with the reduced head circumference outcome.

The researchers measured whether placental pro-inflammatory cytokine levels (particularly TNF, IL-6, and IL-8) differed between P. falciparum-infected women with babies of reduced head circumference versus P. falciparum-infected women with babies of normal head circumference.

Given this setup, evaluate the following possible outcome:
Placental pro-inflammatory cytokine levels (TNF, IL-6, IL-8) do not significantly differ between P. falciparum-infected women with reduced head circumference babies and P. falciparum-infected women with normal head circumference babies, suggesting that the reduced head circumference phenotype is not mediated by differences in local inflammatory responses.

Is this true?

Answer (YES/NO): YES